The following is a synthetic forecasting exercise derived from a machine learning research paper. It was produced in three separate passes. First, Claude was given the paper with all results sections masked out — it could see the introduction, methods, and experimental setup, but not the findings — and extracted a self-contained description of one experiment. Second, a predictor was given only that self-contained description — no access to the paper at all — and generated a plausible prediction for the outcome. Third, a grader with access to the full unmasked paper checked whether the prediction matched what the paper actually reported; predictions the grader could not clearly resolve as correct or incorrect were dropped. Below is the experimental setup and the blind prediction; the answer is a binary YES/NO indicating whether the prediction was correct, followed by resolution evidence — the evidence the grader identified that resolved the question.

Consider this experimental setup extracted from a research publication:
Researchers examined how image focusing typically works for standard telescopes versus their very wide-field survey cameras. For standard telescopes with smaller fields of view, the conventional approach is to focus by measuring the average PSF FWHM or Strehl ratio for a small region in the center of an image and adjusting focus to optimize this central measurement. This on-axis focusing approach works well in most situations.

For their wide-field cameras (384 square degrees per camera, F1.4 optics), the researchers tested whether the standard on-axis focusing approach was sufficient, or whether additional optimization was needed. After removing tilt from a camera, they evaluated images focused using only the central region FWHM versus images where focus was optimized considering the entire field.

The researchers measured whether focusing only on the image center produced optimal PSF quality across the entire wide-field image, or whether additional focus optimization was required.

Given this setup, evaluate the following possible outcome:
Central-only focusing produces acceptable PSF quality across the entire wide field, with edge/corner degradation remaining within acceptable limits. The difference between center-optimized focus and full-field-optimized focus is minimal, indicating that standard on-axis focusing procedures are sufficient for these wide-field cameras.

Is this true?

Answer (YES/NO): NO